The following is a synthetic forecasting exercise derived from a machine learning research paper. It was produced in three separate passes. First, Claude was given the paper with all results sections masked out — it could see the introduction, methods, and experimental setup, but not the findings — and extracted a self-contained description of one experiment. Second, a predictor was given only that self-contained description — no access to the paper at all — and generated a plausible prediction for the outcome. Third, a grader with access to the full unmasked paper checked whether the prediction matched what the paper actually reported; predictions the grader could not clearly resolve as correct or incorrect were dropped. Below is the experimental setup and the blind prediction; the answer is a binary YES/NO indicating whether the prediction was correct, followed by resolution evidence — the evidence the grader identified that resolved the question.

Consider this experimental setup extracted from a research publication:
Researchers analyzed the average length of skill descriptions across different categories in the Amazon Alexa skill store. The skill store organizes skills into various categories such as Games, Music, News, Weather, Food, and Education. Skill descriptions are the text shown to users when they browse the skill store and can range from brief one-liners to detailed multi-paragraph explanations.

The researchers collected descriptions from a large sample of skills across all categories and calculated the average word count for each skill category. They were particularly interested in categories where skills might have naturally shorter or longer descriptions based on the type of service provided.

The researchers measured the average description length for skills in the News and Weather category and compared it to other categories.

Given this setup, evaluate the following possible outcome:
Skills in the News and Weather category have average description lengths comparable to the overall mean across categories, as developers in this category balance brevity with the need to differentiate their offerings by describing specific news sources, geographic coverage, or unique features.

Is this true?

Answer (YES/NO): NO